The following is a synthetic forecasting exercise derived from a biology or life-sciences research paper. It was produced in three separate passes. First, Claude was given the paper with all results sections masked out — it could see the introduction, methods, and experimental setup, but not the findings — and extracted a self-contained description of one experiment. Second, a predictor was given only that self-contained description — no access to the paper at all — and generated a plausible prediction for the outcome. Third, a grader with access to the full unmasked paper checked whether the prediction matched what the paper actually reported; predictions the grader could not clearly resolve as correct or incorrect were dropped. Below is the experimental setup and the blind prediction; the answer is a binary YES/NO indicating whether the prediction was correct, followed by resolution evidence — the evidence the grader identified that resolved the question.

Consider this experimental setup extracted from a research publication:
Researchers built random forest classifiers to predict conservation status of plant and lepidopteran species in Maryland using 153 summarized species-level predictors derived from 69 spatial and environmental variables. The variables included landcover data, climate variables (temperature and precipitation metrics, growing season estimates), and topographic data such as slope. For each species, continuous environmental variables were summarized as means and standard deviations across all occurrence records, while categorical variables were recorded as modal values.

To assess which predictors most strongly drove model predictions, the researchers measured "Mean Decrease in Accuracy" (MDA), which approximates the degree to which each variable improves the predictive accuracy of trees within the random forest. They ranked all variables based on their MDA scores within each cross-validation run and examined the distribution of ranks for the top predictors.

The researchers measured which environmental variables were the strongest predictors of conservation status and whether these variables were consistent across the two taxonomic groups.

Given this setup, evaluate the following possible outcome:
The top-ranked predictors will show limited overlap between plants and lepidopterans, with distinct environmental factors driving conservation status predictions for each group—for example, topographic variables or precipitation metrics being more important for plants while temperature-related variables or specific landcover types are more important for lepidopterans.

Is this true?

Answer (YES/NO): NO